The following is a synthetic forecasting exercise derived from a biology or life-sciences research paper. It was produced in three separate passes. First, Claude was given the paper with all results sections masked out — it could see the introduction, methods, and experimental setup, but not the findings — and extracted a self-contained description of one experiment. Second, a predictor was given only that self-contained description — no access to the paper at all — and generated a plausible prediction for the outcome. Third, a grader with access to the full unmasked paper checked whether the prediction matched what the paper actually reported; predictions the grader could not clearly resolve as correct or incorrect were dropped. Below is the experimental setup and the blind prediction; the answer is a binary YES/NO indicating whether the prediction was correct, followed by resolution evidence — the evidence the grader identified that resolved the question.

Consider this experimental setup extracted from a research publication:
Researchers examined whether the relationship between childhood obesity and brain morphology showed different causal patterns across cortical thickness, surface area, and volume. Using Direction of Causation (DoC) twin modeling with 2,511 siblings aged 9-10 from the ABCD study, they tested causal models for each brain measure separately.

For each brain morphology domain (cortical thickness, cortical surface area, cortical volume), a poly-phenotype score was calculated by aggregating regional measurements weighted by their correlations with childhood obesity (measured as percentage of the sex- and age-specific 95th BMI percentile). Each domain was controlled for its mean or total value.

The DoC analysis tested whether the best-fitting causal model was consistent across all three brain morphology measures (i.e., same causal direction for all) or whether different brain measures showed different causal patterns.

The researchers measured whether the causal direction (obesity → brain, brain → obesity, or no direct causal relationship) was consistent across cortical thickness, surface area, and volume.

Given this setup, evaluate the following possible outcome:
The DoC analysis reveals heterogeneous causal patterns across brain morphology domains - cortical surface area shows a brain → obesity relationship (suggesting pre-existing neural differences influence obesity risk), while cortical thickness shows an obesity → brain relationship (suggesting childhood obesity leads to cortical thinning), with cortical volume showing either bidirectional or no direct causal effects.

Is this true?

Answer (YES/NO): NO